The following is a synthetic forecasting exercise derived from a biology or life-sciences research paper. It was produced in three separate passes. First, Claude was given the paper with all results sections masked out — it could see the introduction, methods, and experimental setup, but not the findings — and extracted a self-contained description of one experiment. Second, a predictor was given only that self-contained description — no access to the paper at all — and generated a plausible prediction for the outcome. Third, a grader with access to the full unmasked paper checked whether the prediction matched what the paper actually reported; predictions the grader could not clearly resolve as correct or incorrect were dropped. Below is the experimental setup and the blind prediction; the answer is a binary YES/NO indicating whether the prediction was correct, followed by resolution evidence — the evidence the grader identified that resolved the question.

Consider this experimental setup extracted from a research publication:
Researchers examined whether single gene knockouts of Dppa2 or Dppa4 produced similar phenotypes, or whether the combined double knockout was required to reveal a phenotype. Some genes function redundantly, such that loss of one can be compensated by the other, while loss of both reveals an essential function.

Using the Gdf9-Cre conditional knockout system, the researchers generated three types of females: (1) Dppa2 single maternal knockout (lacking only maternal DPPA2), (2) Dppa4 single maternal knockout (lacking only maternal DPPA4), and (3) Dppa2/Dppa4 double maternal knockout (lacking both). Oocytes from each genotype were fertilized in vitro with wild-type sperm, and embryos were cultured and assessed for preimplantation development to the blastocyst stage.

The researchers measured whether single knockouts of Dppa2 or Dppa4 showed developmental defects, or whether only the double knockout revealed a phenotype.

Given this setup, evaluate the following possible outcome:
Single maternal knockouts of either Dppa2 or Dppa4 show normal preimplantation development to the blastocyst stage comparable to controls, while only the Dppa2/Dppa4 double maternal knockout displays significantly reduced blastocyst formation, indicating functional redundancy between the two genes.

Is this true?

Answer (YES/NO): NO